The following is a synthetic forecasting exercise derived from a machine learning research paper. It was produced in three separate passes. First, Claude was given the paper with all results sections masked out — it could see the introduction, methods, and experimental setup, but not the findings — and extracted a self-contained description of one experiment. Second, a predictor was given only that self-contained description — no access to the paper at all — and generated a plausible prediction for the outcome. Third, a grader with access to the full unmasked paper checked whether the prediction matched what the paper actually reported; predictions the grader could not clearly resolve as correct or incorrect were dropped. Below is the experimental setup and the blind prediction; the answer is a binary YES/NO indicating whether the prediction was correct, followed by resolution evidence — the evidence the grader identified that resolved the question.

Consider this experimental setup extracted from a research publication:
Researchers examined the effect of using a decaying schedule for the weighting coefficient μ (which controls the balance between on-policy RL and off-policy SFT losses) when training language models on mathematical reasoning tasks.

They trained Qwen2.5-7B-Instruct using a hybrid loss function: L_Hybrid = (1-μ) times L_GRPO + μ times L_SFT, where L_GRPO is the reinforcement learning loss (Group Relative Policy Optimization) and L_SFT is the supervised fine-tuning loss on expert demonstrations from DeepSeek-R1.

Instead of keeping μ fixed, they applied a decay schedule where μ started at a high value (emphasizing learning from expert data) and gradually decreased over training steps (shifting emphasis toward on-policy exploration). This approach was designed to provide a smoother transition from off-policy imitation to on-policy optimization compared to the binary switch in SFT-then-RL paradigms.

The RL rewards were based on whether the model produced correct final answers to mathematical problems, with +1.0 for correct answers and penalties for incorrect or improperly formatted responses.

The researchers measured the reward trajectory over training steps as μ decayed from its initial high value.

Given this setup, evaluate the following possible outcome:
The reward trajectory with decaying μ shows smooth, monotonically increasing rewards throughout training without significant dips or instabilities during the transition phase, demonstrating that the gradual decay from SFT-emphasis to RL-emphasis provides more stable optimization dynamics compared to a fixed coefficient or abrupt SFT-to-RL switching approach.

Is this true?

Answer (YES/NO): NO